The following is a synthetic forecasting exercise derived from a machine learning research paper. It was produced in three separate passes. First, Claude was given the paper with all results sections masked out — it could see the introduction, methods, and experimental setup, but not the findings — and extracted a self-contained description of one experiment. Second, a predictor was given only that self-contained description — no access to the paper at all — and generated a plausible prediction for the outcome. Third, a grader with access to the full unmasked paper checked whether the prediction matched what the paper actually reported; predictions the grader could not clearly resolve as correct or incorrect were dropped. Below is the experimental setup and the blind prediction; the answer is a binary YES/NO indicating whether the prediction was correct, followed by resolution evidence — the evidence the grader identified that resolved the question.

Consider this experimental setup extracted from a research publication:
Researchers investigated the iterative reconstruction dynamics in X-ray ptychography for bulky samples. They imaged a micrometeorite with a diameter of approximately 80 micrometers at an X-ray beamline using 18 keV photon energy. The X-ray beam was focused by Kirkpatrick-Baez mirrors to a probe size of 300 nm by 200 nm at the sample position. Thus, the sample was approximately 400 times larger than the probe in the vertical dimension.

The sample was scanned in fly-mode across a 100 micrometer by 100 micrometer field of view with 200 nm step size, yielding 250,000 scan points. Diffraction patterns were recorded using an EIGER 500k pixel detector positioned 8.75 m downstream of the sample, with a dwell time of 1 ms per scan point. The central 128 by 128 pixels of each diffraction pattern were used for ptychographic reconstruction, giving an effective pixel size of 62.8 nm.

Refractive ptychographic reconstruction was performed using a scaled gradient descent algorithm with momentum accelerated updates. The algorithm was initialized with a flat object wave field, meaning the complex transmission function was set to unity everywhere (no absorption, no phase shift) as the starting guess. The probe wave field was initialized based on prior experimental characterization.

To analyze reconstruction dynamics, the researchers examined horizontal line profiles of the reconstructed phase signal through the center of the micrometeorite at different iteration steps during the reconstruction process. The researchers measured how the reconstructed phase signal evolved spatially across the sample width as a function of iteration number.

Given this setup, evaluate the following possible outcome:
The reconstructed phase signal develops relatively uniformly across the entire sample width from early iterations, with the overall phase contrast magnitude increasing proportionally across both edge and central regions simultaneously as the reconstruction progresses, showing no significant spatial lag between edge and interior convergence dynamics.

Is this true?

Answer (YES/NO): NO